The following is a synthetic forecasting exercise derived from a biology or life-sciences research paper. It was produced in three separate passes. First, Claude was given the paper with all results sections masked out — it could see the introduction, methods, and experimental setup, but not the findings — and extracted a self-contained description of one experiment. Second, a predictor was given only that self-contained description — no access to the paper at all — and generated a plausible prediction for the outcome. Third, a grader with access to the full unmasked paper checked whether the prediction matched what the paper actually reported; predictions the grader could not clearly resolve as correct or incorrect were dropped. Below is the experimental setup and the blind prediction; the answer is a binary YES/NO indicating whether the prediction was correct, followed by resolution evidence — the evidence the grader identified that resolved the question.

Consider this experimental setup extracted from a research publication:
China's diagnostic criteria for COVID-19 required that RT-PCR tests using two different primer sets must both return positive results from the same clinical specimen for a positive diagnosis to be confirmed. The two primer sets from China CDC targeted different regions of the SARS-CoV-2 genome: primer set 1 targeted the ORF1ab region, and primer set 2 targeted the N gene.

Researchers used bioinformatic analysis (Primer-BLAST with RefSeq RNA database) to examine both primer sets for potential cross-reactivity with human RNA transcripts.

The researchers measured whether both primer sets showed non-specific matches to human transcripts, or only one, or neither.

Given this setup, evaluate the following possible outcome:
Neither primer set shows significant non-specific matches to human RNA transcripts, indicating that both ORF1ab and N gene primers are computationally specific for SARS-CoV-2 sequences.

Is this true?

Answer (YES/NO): NO